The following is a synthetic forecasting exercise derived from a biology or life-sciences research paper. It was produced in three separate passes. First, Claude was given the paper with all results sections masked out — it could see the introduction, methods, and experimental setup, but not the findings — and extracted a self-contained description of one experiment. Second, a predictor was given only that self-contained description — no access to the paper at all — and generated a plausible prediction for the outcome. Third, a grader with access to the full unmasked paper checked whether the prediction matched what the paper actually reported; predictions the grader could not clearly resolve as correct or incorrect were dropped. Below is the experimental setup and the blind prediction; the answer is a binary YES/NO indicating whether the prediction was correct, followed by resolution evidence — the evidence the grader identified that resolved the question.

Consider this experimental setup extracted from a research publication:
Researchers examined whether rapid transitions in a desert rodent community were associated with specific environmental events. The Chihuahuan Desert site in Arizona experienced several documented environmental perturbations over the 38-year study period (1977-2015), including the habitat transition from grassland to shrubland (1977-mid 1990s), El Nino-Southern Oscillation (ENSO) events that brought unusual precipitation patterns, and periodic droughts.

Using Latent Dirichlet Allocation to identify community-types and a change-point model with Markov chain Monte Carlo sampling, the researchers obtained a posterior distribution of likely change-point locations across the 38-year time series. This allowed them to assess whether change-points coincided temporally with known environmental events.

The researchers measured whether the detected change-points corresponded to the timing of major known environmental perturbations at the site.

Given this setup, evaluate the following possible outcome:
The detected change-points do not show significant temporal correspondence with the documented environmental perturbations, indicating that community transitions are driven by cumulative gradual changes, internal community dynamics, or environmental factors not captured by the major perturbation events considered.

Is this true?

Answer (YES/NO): NO